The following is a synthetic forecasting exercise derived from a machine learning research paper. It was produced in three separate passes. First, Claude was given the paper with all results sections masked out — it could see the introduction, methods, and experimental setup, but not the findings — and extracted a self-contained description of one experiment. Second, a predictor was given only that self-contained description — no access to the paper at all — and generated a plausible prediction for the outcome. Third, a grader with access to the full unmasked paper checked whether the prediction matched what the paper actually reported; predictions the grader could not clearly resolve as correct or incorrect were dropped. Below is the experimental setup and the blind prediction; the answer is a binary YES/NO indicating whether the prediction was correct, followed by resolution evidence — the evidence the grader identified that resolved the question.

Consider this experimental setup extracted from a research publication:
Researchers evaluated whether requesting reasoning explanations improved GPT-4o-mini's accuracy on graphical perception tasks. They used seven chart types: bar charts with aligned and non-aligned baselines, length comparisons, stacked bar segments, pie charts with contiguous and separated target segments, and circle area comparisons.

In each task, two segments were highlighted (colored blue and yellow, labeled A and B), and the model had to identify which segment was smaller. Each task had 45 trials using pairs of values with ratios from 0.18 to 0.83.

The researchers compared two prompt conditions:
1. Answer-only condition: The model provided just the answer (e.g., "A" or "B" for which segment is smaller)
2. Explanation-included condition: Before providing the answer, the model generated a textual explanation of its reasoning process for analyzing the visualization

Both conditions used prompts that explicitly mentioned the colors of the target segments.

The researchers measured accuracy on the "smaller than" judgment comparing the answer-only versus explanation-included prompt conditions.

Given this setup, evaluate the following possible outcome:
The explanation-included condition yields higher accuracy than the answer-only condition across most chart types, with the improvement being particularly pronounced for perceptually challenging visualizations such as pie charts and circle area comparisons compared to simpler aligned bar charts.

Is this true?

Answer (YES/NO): NO